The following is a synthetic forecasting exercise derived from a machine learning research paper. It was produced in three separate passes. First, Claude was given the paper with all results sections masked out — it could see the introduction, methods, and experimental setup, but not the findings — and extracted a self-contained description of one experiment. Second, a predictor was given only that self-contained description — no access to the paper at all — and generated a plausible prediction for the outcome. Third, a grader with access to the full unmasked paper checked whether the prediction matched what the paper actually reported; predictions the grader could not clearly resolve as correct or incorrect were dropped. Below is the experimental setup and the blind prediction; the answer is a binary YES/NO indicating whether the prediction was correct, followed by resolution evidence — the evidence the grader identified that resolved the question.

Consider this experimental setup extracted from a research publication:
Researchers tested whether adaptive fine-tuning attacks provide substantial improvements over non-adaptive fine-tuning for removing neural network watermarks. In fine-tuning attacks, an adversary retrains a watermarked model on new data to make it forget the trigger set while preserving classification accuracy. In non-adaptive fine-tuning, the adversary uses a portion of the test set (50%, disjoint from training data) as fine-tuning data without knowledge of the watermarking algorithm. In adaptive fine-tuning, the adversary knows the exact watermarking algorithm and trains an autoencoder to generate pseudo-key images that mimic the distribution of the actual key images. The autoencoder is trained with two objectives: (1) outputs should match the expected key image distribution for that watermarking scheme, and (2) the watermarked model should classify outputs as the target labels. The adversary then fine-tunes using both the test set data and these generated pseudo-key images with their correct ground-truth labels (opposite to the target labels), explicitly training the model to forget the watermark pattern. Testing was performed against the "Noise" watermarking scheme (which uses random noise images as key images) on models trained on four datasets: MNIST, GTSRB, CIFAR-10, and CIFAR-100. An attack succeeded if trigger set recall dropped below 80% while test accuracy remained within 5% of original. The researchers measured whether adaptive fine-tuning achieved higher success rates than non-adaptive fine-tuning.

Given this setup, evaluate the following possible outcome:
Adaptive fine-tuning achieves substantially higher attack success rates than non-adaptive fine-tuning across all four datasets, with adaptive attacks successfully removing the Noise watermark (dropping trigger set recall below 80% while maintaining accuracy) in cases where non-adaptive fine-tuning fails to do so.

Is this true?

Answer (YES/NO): YES